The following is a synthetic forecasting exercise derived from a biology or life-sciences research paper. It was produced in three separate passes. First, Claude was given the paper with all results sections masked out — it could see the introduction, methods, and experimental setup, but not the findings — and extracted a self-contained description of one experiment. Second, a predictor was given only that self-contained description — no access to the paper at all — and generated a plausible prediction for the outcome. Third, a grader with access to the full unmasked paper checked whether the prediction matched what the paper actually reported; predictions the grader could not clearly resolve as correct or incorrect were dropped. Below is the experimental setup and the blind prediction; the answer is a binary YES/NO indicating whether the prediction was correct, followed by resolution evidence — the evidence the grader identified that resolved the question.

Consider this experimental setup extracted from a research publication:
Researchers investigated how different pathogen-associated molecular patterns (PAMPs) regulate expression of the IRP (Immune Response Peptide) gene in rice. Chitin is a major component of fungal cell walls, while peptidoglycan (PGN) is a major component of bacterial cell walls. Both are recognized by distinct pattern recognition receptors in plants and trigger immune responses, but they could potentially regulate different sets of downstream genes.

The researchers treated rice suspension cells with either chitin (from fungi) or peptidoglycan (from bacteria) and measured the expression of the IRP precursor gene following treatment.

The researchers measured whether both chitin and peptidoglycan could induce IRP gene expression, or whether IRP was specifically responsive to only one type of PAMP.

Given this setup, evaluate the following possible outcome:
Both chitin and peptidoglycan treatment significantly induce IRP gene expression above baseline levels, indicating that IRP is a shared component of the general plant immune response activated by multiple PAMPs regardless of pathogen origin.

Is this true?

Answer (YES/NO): YES